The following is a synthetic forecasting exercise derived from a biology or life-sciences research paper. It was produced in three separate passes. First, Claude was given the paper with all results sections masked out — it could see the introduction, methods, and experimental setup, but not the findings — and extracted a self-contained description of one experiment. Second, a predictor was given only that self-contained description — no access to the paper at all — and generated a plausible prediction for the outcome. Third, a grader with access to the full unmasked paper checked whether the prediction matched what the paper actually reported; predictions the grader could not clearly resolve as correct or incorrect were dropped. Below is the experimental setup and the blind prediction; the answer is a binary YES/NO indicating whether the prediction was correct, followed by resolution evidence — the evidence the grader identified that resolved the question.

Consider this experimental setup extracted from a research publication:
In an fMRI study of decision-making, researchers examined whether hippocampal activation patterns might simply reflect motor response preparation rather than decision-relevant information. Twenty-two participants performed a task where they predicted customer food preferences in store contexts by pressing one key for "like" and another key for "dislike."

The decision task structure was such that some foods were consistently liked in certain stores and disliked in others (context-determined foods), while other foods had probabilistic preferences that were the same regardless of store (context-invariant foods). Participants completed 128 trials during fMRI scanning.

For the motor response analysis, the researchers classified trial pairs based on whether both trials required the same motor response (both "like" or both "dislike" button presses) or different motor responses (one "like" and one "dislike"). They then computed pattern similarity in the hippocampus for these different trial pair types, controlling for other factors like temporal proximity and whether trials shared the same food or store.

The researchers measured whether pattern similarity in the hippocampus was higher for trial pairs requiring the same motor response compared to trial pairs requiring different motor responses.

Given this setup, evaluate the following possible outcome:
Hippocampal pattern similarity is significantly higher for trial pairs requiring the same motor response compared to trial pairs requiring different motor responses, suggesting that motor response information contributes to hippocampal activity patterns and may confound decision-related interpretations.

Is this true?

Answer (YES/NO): NO